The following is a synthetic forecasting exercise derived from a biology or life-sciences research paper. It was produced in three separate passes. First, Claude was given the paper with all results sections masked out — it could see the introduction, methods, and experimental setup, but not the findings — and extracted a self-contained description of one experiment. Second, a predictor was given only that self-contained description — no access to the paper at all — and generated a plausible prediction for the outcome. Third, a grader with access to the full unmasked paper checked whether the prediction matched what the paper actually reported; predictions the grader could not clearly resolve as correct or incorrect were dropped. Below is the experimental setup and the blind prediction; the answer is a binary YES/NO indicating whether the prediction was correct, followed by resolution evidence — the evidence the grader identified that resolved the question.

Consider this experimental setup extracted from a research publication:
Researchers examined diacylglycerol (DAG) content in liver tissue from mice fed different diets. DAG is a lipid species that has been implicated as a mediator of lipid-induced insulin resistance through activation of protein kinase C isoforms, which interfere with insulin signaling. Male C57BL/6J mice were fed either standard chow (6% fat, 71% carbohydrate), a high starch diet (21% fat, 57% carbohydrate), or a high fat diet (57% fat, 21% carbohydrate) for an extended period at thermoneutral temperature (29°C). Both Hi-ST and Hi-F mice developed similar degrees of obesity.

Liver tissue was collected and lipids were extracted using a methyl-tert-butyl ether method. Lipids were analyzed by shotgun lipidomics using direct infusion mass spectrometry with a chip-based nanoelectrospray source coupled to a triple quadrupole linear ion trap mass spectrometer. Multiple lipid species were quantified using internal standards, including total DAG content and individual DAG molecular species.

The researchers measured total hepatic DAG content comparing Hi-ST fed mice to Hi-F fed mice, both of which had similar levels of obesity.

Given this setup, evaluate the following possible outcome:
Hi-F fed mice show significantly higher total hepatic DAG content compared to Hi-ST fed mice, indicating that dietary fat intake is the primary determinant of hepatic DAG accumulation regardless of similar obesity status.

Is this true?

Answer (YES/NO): NO